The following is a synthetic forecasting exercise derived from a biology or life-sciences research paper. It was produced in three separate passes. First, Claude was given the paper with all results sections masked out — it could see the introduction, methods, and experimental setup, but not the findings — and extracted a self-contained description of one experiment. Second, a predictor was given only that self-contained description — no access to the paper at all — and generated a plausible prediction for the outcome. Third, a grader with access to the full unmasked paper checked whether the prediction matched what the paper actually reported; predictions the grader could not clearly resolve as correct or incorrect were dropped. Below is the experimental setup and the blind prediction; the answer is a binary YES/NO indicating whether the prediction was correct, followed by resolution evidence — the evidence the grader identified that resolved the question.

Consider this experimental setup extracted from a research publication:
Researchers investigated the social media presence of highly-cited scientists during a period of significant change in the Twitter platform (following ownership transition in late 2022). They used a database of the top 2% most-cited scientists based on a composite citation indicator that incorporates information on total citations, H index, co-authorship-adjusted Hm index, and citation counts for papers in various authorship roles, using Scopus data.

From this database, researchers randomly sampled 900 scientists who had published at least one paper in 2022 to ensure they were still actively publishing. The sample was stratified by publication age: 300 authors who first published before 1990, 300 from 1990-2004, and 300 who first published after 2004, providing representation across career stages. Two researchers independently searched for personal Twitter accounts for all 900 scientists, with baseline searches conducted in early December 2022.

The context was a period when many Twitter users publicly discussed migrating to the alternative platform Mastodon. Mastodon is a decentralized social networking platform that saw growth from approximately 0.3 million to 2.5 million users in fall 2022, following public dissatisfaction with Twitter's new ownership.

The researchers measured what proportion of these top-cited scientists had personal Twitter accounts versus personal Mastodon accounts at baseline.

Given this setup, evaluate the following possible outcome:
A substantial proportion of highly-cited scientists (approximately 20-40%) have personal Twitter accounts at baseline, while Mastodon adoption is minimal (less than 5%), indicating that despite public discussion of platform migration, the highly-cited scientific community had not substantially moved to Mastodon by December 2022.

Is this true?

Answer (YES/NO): YES